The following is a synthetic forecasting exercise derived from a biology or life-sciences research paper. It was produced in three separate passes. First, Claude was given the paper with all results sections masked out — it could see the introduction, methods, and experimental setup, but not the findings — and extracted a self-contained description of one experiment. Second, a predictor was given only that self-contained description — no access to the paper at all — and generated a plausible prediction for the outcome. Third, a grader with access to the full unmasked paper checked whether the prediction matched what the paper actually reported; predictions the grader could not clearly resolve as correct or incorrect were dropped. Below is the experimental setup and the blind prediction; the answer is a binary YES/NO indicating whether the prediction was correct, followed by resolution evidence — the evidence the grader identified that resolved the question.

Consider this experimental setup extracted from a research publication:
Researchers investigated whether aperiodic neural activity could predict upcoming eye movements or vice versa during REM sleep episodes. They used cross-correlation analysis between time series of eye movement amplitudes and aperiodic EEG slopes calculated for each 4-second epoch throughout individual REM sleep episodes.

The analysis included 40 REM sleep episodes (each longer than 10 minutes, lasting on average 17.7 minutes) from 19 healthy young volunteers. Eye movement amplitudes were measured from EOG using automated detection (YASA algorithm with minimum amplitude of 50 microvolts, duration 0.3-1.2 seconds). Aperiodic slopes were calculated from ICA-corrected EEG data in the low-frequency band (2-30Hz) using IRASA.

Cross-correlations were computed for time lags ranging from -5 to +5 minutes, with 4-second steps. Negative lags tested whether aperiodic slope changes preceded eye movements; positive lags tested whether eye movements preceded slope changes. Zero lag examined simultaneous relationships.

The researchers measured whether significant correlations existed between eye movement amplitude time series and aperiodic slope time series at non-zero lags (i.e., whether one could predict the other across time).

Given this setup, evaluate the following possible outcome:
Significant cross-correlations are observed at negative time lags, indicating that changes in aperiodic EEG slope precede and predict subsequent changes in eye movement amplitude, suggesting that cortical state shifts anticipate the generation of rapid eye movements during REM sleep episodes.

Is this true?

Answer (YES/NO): NO